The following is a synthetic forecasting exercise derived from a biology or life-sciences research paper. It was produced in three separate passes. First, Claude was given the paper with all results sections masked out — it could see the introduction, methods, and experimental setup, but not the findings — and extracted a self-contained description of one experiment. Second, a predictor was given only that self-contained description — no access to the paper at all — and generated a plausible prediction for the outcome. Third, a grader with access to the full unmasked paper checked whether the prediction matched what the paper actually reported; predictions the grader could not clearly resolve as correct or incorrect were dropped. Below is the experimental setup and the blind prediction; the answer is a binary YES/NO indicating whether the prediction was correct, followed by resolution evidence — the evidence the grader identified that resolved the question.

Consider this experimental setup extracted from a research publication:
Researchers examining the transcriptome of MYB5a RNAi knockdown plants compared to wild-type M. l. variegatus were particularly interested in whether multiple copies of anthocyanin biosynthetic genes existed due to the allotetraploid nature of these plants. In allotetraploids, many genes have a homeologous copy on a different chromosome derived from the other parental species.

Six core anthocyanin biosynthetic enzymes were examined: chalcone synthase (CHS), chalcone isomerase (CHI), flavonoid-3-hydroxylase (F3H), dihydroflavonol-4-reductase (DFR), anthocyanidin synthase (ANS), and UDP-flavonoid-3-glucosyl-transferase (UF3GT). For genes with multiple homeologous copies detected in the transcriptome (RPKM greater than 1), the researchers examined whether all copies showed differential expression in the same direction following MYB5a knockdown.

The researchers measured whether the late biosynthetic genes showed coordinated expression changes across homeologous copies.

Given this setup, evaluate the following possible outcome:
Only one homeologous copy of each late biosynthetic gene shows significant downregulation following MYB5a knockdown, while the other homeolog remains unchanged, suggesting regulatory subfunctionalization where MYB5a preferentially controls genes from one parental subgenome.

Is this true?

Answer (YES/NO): NO